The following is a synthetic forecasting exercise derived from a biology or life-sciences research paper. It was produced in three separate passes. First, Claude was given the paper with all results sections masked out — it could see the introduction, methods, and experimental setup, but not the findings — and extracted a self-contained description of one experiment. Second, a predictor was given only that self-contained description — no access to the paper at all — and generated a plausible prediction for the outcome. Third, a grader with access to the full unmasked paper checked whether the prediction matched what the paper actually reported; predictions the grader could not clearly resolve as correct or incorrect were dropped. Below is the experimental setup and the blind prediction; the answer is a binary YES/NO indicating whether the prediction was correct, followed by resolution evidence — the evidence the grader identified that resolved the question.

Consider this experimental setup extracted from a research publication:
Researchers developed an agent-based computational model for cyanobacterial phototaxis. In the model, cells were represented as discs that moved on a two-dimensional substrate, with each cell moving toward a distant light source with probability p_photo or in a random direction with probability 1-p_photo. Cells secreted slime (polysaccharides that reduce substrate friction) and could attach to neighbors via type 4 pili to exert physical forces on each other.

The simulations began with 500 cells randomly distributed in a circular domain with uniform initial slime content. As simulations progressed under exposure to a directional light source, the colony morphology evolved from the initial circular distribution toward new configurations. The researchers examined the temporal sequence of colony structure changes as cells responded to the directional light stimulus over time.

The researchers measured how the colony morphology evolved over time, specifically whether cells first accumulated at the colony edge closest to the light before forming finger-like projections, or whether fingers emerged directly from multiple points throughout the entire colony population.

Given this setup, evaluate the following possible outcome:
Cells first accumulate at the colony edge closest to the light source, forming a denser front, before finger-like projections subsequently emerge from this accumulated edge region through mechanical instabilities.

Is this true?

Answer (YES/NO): YES